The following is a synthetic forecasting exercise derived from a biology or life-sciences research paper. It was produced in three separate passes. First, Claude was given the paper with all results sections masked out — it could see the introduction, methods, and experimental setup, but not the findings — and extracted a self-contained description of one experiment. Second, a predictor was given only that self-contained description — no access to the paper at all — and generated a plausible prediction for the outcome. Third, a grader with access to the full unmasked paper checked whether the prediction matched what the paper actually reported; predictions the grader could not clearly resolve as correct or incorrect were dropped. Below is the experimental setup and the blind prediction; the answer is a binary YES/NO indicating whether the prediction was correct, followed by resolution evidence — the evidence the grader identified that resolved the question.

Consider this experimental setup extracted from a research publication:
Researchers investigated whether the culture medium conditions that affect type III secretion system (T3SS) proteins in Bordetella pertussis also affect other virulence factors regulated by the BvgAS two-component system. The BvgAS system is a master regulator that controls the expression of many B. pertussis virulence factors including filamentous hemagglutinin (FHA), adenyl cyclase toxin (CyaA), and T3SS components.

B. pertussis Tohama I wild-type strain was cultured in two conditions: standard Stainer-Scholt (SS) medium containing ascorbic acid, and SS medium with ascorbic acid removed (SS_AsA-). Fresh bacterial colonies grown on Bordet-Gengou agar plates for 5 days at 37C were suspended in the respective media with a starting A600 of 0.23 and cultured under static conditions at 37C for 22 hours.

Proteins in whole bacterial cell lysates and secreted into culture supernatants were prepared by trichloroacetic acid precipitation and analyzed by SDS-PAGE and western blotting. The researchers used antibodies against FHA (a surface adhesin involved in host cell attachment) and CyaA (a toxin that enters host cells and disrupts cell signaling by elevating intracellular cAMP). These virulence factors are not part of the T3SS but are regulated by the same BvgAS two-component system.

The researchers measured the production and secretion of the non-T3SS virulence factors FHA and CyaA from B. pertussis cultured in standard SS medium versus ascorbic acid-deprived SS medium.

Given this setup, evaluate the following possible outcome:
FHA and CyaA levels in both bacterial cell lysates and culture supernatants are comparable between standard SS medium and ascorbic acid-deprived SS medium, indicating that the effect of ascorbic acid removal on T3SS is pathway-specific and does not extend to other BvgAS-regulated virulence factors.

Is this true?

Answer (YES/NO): YES